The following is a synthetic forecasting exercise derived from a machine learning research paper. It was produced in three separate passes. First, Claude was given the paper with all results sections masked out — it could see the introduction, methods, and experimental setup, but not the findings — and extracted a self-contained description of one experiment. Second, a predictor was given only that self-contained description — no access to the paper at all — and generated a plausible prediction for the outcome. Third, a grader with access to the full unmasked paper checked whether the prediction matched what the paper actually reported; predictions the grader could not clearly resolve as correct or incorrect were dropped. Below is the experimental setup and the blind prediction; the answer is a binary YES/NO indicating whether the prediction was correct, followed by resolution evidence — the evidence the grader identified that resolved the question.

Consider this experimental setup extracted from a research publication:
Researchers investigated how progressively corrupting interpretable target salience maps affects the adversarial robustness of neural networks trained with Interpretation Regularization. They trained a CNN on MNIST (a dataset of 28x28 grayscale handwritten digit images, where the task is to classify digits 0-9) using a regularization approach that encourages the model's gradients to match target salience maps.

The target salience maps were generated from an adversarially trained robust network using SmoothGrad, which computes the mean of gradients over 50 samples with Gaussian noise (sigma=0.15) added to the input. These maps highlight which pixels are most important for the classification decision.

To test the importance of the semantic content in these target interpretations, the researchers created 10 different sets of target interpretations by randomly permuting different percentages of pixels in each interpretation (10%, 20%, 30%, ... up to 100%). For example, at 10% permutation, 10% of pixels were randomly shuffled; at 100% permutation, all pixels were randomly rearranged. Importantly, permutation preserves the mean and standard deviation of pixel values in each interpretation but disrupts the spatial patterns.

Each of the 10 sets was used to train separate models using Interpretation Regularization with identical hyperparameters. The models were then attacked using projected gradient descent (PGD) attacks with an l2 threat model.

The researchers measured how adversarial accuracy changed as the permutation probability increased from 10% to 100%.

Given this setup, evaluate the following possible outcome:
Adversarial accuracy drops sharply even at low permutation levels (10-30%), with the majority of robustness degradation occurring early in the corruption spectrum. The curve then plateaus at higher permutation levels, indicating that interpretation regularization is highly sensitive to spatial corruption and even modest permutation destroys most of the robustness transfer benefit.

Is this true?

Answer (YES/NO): NO